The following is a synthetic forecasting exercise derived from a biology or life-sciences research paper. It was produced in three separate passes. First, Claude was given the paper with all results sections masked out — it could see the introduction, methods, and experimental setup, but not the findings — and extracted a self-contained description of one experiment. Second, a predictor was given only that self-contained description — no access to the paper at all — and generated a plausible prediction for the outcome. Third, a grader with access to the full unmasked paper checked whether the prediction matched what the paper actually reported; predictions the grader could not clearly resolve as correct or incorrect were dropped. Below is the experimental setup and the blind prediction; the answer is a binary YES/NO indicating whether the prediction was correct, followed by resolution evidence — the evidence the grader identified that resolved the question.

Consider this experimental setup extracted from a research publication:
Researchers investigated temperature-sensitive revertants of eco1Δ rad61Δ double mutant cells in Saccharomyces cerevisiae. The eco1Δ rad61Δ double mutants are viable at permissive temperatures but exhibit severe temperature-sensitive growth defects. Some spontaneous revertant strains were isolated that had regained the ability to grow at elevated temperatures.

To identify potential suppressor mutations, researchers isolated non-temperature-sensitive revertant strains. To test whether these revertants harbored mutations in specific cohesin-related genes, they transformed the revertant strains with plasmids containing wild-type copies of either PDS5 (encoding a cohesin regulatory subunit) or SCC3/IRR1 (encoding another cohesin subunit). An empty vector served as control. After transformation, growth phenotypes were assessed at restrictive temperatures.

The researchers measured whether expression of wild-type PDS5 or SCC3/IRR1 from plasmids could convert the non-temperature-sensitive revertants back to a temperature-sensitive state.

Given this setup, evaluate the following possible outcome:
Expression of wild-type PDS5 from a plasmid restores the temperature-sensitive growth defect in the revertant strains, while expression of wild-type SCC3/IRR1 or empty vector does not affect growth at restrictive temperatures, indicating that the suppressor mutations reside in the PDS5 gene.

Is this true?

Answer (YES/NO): NO